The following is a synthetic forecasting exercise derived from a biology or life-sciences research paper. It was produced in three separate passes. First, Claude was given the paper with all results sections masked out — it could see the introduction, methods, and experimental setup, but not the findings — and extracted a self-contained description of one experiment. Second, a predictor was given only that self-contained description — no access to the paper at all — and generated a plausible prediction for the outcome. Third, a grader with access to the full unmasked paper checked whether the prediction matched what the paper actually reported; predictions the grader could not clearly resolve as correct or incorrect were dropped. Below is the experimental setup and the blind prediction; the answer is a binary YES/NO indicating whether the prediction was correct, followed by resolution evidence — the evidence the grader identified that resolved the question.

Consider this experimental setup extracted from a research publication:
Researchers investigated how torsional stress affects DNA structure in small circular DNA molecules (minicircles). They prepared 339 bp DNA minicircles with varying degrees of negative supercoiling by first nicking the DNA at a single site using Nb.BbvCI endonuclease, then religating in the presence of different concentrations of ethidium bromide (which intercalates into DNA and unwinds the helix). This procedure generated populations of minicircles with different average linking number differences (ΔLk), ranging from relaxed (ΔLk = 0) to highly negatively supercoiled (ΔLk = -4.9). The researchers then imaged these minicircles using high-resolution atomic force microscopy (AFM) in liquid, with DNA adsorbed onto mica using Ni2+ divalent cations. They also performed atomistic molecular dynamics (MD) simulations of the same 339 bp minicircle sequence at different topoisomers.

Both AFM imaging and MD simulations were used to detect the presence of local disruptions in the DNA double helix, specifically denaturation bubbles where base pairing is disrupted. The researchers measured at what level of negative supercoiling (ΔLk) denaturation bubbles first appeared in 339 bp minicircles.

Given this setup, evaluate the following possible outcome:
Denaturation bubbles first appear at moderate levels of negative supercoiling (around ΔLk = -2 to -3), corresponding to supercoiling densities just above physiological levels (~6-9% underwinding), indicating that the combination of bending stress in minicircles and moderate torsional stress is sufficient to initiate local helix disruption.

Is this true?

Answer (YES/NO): NO